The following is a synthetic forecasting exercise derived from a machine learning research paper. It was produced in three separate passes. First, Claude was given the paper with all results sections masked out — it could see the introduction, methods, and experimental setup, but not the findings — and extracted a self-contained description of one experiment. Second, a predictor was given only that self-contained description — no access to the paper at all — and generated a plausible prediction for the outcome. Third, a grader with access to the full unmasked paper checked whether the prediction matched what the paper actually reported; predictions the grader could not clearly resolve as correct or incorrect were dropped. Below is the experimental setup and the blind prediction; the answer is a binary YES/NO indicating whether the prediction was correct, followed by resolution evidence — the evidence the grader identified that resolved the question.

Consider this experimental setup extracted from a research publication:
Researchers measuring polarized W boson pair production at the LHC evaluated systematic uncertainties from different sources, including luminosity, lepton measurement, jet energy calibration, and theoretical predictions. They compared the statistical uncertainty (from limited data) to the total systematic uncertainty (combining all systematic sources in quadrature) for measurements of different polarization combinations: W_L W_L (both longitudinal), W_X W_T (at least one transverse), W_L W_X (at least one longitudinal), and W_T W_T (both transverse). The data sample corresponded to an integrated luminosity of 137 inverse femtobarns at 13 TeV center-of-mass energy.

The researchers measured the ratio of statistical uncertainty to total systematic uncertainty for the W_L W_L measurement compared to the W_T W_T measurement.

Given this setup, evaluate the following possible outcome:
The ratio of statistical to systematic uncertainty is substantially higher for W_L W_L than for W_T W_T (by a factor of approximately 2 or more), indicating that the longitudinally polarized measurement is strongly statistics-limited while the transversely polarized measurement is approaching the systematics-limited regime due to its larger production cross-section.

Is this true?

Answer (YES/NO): NO